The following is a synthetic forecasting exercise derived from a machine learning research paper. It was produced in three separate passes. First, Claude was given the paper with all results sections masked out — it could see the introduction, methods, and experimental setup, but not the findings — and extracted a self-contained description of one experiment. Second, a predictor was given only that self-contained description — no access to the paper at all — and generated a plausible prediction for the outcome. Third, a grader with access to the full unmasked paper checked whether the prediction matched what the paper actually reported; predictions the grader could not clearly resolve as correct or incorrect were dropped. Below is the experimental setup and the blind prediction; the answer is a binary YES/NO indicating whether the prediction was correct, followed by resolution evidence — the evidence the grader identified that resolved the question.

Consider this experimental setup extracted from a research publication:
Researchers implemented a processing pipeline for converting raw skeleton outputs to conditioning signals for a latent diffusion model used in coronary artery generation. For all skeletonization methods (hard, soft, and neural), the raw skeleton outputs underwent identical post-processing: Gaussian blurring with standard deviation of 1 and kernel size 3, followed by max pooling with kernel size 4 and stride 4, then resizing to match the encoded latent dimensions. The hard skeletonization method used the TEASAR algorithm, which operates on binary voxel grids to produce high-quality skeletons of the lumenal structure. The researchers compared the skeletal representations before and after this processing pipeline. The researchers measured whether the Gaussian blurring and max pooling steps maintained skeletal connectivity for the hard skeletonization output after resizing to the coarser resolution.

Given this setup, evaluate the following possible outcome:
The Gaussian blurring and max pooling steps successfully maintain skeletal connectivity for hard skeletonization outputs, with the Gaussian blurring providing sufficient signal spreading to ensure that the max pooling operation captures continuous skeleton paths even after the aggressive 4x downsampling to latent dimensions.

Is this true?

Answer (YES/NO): YES